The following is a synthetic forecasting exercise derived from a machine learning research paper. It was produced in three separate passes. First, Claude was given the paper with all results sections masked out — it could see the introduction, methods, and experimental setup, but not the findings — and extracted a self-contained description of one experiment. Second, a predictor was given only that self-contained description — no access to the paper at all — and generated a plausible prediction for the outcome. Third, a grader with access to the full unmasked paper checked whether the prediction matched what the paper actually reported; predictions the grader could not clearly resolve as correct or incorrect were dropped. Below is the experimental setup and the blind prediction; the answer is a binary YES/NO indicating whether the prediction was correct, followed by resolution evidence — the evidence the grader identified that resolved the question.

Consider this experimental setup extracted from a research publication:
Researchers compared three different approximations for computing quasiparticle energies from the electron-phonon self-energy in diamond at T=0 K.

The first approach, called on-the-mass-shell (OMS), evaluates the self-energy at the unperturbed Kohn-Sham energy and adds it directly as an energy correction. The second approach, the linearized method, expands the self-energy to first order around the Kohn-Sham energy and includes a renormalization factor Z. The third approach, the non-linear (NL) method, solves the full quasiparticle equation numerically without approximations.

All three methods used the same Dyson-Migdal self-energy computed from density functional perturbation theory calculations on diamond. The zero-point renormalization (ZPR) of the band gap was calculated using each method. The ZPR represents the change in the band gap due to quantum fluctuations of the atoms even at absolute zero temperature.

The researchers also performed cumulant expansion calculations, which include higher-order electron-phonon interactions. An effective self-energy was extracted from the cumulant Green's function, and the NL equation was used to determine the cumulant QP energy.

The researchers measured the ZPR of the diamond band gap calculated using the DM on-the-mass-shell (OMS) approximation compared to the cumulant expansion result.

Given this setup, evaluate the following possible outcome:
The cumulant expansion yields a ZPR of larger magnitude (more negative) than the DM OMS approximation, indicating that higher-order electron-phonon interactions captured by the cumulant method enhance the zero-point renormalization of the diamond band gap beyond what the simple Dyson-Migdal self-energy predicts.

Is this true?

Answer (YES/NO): NO